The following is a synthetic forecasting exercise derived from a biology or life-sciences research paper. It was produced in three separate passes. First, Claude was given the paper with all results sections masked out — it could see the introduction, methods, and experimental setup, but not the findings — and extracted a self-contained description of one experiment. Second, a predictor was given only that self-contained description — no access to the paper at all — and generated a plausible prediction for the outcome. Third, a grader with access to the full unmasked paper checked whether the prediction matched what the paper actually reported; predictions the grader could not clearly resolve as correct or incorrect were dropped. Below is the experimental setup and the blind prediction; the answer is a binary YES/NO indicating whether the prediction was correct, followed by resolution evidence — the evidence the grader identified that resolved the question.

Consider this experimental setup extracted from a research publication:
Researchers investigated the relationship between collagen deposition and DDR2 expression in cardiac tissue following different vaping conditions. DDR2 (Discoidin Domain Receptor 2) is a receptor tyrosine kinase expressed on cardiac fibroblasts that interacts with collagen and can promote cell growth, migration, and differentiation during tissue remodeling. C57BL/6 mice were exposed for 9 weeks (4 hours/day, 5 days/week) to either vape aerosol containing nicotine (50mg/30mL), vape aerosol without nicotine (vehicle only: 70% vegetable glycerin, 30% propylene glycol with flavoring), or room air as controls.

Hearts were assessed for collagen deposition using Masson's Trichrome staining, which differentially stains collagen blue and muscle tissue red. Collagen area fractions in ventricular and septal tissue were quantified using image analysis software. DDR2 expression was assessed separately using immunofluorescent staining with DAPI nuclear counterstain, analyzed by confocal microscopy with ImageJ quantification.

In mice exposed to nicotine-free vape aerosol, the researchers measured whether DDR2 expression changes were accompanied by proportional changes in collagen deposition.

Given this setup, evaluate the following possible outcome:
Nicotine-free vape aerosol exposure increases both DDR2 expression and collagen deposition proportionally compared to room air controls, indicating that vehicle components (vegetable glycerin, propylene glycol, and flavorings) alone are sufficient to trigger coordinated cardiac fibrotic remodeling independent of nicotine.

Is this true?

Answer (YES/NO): NO